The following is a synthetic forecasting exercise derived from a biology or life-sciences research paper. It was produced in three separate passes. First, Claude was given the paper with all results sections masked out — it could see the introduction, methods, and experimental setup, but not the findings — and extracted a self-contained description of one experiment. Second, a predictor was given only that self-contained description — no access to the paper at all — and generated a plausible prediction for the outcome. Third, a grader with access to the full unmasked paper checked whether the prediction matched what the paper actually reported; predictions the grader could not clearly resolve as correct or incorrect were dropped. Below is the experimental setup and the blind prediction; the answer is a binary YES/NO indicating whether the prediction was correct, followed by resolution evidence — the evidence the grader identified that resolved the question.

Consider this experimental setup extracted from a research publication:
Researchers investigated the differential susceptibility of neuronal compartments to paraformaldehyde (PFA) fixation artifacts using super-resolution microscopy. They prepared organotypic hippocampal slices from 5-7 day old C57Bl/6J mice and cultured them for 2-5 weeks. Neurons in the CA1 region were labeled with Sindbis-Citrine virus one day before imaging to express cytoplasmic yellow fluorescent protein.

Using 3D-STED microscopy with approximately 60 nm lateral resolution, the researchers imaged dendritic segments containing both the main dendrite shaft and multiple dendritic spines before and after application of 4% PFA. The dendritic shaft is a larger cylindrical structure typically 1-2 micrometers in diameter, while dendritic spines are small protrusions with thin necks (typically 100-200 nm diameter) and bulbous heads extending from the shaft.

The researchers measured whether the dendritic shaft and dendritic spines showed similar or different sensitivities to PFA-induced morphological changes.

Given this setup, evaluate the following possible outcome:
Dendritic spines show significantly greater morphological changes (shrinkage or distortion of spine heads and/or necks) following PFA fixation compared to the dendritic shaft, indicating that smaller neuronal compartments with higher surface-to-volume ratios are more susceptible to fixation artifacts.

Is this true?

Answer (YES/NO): NO